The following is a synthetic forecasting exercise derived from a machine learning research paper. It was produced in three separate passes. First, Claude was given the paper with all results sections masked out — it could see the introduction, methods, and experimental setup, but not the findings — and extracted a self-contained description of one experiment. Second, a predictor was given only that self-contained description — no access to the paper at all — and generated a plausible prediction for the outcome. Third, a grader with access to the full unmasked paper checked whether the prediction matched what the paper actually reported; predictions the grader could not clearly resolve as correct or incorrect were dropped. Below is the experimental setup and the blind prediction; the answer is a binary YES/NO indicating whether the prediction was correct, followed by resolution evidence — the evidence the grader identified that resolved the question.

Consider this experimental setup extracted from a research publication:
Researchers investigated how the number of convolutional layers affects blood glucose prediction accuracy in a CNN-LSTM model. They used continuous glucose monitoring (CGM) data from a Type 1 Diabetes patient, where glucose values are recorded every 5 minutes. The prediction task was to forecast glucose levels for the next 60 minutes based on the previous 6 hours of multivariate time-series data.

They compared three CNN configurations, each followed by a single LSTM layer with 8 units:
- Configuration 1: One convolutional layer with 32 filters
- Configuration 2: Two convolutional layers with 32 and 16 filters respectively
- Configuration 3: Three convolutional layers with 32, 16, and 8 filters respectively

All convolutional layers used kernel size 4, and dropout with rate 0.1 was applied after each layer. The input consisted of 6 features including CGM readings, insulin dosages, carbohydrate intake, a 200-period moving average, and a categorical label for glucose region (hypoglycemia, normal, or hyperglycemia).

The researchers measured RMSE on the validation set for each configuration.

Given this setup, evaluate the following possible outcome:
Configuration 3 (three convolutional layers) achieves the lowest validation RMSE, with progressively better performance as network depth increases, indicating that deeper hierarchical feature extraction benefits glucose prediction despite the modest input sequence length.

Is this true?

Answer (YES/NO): YES